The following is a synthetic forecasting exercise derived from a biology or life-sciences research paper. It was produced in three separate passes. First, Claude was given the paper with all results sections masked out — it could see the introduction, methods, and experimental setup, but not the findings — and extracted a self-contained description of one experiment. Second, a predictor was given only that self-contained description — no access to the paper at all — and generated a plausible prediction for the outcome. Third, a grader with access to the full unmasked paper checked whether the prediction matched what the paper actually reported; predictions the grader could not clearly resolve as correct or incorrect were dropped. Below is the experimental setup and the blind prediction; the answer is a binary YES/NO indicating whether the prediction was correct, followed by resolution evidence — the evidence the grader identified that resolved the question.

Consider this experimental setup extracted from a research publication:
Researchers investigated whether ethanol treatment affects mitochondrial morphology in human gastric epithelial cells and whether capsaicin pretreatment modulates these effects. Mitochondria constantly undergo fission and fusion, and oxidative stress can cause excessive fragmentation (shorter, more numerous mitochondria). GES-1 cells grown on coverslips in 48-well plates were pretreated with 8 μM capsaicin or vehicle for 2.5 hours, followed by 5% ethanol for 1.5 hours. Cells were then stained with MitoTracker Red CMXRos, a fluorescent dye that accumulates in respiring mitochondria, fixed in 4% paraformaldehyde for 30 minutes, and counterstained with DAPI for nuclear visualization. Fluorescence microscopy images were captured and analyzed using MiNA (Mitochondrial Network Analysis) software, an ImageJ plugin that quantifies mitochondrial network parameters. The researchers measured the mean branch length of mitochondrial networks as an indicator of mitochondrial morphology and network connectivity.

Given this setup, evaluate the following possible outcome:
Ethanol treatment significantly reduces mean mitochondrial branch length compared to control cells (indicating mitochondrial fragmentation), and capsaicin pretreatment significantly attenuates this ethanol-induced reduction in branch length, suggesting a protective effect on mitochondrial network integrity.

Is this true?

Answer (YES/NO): YES